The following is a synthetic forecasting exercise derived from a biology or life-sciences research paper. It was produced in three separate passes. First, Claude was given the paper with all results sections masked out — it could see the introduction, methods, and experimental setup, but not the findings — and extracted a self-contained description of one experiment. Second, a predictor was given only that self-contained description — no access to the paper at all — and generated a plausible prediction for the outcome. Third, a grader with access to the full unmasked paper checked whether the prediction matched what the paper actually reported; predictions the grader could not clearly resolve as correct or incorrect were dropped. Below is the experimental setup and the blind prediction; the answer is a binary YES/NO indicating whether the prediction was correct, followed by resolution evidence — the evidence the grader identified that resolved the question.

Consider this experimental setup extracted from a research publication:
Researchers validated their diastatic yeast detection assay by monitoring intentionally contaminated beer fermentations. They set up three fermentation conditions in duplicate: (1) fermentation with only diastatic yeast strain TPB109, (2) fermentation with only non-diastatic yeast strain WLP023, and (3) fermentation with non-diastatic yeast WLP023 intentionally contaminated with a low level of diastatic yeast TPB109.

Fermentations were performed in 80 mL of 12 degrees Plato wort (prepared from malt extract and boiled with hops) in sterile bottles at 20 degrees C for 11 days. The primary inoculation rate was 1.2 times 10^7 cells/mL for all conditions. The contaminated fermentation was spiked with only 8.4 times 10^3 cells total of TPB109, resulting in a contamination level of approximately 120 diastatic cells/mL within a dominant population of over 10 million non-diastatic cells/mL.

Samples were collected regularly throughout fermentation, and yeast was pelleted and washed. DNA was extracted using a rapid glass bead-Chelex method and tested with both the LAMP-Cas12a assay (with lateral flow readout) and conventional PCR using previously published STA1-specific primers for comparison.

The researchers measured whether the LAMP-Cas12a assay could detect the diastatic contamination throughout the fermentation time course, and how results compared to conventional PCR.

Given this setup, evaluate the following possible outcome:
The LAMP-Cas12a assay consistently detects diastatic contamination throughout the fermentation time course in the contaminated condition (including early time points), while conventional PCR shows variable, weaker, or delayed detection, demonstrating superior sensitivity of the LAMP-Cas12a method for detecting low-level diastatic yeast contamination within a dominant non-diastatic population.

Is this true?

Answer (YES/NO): NO